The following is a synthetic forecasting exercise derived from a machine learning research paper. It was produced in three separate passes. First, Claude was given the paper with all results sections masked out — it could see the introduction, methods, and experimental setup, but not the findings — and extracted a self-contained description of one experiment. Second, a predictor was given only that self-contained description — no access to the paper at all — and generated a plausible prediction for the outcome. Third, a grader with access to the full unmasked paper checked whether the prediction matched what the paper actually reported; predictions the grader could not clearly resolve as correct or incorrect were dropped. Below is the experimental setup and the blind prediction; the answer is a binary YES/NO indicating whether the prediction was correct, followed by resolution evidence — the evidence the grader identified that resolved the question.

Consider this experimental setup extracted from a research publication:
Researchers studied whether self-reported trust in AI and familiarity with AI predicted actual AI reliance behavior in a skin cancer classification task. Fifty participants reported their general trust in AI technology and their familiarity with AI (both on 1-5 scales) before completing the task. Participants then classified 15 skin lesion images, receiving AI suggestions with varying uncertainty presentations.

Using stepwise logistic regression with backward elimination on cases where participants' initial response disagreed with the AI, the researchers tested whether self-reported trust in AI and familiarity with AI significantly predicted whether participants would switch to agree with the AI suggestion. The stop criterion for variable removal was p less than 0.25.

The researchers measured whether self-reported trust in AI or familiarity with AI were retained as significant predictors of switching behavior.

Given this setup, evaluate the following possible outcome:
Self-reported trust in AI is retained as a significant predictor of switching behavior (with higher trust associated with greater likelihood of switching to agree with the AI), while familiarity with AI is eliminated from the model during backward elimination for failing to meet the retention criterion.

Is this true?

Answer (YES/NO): NO